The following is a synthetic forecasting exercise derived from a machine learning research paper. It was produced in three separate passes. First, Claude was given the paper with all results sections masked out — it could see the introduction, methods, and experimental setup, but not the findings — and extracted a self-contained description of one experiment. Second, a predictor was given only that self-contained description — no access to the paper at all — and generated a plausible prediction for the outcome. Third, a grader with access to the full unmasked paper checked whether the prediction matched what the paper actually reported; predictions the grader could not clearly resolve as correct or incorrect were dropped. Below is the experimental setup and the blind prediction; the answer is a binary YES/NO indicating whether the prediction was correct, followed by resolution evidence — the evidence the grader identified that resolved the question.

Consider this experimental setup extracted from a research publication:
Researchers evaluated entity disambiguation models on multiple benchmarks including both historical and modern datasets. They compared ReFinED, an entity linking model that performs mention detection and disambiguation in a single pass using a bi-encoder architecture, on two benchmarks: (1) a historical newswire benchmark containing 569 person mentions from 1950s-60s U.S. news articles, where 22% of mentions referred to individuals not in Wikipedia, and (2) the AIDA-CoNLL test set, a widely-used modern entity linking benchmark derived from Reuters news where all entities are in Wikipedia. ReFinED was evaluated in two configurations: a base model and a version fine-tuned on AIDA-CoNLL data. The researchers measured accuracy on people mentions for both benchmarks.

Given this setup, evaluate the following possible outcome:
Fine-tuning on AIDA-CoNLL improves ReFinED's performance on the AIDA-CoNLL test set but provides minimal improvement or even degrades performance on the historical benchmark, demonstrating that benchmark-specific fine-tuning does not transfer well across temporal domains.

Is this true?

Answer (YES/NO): NO